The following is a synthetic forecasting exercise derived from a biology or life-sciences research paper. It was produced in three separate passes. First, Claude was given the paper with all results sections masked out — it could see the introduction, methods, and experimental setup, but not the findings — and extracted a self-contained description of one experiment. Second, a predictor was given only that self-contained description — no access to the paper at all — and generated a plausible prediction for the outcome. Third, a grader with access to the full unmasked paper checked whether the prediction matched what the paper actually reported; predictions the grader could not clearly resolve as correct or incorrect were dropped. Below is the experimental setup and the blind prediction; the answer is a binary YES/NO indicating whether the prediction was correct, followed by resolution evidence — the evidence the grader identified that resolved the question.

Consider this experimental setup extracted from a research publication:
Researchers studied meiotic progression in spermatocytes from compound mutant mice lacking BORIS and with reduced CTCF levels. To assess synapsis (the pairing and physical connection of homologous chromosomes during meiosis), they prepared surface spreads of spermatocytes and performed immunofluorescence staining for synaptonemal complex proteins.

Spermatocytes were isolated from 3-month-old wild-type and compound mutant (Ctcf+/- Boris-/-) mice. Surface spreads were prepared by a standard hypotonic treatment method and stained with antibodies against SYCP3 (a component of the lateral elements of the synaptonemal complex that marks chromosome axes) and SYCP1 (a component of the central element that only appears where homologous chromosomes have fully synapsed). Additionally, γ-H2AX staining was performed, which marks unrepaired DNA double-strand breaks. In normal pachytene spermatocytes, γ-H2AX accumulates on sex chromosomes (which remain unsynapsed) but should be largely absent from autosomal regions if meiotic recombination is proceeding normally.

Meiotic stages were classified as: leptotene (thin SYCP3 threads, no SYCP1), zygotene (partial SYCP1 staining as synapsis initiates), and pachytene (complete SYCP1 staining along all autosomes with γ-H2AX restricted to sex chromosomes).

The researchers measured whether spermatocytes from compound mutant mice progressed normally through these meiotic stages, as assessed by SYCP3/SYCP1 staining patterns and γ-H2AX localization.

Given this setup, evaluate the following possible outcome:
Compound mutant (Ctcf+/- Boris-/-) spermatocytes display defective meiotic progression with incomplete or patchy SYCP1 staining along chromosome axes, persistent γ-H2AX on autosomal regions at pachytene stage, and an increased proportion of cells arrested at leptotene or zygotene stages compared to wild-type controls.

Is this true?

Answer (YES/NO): NO